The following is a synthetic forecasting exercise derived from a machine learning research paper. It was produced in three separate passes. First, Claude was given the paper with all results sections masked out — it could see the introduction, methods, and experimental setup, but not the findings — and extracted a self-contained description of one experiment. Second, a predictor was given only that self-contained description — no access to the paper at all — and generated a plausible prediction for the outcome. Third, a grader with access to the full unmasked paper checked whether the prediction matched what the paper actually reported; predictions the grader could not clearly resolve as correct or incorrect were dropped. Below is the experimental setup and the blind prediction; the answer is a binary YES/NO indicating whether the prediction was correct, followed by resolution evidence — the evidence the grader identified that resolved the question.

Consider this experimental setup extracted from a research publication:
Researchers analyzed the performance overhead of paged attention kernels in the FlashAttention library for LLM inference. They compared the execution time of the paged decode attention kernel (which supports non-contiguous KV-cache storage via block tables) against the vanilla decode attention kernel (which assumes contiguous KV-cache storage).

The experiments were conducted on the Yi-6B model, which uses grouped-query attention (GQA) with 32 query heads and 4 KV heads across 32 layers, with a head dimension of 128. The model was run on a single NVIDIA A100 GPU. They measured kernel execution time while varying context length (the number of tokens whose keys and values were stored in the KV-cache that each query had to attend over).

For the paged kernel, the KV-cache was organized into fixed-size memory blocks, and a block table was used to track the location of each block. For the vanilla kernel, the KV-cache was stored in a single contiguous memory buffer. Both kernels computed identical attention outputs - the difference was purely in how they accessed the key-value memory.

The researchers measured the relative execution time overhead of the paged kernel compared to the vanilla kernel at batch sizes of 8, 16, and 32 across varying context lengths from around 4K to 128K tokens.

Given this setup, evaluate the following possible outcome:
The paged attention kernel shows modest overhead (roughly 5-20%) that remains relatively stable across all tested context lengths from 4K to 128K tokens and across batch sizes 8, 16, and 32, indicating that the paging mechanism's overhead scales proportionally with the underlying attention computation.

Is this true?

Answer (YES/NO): NO